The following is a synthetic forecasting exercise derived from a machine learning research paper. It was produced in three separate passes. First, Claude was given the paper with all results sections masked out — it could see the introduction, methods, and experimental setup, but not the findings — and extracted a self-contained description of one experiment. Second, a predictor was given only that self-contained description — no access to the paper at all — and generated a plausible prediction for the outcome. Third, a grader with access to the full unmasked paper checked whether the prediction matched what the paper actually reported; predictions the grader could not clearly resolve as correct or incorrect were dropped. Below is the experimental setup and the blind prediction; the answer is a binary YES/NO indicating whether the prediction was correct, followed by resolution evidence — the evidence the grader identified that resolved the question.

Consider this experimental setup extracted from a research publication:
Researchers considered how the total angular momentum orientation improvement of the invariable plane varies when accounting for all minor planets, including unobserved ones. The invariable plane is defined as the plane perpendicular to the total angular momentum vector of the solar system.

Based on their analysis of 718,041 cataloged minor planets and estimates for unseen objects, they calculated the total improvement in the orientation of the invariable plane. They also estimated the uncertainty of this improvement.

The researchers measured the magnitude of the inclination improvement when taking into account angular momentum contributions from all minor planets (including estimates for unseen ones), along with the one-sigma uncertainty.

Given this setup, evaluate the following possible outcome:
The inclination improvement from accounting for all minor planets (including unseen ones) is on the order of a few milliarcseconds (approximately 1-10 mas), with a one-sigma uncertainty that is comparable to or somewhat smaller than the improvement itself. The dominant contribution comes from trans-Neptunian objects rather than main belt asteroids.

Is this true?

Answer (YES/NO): NO